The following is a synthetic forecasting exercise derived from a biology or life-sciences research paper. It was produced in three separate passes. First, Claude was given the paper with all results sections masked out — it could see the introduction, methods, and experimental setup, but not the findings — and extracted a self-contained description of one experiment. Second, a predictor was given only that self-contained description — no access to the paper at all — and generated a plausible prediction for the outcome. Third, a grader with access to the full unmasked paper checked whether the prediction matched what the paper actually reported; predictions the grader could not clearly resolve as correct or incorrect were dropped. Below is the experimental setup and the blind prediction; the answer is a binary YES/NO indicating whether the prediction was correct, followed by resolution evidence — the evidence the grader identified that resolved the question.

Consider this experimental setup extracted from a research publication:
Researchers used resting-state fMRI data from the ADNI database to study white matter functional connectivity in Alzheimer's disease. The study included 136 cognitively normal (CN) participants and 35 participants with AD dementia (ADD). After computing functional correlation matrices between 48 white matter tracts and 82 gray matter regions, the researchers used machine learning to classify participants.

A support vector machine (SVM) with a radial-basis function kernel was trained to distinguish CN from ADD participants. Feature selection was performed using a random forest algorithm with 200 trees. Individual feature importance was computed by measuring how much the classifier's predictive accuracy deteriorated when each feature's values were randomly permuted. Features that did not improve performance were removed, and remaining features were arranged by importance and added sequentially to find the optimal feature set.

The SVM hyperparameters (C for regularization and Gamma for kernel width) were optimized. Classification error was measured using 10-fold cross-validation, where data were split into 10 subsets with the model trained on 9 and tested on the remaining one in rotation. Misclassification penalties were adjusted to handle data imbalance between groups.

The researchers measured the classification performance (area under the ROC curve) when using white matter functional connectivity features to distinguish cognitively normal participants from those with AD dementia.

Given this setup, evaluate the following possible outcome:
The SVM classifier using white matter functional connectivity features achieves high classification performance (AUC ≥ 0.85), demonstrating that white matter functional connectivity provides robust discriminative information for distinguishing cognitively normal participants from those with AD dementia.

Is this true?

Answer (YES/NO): YES